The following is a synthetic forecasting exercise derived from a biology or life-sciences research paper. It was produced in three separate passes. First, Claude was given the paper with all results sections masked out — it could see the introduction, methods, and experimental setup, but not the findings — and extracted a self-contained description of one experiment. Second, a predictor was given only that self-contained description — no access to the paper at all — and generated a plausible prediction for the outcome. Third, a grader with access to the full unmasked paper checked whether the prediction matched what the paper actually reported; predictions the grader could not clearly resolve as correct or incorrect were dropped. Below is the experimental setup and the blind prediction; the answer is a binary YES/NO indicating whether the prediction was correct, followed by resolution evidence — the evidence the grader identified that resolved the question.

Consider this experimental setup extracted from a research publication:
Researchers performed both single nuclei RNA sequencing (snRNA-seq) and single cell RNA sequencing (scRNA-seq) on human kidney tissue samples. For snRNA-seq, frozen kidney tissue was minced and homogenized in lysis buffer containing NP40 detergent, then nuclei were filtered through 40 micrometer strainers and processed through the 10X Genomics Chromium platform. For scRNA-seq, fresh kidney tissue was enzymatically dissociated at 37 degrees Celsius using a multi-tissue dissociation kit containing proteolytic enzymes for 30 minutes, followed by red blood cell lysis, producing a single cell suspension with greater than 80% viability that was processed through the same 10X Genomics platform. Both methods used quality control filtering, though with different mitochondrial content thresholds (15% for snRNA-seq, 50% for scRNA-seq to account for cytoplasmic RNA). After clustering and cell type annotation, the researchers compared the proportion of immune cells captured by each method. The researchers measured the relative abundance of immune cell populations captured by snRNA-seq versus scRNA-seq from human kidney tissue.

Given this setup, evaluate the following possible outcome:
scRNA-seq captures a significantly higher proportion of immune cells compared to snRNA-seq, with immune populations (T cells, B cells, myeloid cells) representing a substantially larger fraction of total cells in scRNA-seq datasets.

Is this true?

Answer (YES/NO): YES